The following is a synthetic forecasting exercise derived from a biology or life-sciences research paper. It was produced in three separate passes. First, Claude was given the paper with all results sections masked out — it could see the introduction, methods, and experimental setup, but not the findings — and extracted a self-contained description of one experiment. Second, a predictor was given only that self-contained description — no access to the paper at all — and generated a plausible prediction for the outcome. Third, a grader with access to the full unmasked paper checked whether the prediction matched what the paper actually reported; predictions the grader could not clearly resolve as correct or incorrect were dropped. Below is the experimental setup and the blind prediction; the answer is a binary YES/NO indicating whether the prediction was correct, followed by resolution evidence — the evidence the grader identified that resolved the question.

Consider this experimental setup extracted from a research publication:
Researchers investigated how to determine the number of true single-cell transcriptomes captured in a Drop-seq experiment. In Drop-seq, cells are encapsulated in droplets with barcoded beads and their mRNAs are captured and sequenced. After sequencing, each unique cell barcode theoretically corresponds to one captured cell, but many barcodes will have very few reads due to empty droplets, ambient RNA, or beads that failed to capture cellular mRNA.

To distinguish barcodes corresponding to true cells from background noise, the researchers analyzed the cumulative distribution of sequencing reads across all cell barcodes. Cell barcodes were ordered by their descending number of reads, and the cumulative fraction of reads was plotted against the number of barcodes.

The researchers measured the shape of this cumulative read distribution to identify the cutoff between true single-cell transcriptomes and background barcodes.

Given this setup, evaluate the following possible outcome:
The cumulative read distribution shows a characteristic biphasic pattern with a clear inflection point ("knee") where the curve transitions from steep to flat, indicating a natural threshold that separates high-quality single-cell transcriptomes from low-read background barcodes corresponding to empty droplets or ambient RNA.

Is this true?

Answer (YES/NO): YES